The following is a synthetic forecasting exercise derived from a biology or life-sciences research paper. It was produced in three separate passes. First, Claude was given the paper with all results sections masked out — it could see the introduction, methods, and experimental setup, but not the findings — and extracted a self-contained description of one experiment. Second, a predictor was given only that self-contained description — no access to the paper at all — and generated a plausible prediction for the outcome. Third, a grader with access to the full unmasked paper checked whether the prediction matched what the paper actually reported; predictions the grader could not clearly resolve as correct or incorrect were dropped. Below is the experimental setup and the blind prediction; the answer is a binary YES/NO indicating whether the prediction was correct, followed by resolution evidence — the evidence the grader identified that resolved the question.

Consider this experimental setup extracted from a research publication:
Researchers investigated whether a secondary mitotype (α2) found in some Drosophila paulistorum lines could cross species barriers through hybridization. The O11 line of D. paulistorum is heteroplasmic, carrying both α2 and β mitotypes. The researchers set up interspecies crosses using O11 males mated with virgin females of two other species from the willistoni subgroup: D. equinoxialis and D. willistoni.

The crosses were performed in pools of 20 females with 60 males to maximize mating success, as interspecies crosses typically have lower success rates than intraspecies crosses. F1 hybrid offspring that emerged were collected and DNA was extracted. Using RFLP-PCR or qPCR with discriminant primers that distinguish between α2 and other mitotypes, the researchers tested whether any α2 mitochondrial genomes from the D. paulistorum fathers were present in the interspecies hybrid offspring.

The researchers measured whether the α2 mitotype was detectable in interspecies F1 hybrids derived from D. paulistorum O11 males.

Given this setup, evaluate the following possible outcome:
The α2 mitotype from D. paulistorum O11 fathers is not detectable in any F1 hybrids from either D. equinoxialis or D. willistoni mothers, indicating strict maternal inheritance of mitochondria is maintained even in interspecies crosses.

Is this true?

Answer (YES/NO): NO